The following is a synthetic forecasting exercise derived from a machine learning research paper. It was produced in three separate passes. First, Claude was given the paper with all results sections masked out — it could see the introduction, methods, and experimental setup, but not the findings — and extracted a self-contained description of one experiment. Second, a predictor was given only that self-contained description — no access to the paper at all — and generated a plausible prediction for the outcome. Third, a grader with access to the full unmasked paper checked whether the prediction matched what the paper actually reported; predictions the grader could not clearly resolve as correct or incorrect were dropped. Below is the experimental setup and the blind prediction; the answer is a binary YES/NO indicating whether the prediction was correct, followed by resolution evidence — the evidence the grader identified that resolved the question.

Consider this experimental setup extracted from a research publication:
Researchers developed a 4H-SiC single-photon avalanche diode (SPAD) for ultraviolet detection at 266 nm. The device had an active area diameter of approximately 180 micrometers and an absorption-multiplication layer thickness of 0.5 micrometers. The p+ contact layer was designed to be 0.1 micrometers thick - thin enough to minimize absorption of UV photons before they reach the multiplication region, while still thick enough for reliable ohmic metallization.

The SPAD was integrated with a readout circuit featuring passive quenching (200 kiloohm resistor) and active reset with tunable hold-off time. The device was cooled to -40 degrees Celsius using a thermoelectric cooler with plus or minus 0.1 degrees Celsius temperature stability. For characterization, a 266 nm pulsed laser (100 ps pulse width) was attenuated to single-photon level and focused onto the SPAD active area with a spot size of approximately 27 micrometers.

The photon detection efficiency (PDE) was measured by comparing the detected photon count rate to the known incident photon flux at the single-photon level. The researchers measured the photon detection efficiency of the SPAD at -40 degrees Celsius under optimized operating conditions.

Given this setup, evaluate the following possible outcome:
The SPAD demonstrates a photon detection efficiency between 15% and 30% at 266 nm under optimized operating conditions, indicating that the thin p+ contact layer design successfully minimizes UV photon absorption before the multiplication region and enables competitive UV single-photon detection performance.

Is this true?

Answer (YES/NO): NO